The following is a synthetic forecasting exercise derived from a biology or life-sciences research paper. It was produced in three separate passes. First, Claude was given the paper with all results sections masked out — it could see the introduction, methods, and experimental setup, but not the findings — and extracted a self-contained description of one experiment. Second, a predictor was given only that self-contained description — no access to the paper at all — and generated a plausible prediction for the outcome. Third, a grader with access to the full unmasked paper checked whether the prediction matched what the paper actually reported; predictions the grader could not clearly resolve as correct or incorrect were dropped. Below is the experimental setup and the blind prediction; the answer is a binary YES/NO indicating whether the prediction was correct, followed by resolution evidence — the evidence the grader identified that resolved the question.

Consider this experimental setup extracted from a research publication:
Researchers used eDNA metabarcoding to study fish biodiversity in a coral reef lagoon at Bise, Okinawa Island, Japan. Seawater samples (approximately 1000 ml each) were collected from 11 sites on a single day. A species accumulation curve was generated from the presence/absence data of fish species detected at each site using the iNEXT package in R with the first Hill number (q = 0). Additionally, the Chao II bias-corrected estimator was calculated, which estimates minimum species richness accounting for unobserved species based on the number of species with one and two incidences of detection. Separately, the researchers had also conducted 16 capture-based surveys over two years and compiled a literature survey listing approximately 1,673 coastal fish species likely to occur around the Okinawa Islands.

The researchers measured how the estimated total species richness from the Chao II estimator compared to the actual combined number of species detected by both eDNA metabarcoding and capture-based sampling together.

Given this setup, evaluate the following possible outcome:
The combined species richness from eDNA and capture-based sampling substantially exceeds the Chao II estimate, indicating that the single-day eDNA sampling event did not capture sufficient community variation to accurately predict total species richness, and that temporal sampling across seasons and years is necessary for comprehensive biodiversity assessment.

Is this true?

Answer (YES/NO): NO